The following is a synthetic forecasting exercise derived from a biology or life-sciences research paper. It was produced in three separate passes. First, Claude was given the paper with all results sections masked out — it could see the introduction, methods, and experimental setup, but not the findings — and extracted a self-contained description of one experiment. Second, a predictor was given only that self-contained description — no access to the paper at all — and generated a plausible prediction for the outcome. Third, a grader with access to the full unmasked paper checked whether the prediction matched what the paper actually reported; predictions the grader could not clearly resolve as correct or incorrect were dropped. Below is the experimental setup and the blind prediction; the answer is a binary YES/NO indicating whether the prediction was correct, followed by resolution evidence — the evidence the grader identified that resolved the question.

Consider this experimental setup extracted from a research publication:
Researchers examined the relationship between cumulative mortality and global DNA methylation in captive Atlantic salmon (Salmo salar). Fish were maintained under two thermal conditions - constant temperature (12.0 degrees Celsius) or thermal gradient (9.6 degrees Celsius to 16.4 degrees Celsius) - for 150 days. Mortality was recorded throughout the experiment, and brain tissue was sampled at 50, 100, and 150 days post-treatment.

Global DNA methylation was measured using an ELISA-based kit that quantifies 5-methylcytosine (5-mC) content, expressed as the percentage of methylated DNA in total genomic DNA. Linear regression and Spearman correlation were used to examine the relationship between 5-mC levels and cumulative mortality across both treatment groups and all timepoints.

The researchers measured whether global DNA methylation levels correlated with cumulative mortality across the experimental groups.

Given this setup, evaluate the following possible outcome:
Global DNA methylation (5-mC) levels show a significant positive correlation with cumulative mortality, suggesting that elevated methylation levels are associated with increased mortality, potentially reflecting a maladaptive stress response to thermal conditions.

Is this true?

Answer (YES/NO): YES